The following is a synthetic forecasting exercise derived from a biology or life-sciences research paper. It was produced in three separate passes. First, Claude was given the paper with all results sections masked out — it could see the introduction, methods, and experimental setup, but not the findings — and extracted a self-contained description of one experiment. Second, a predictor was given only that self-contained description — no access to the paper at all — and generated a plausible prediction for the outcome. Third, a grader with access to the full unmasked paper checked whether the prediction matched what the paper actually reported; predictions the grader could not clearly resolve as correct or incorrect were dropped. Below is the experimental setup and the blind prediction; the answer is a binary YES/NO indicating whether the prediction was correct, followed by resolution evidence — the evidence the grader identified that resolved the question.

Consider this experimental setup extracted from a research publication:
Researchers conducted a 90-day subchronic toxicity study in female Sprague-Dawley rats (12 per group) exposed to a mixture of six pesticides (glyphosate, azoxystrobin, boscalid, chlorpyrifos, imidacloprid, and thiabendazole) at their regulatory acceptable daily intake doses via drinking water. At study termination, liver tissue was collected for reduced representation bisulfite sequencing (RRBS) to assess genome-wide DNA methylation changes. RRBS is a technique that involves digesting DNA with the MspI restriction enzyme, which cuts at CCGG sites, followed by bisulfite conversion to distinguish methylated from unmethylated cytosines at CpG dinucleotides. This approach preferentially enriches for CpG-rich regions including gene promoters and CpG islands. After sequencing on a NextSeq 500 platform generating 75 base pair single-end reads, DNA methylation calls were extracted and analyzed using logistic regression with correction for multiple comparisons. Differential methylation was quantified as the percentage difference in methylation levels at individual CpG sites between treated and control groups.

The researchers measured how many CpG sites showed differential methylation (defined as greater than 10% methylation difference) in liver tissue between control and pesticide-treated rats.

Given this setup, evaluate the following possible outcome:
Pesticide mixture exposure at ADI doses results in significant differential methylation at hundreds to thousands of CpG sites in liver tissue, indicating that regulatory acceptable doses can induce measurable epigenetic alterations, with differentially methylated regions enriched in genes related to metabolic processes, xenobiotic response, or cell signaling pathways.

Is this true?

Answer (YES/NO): NO